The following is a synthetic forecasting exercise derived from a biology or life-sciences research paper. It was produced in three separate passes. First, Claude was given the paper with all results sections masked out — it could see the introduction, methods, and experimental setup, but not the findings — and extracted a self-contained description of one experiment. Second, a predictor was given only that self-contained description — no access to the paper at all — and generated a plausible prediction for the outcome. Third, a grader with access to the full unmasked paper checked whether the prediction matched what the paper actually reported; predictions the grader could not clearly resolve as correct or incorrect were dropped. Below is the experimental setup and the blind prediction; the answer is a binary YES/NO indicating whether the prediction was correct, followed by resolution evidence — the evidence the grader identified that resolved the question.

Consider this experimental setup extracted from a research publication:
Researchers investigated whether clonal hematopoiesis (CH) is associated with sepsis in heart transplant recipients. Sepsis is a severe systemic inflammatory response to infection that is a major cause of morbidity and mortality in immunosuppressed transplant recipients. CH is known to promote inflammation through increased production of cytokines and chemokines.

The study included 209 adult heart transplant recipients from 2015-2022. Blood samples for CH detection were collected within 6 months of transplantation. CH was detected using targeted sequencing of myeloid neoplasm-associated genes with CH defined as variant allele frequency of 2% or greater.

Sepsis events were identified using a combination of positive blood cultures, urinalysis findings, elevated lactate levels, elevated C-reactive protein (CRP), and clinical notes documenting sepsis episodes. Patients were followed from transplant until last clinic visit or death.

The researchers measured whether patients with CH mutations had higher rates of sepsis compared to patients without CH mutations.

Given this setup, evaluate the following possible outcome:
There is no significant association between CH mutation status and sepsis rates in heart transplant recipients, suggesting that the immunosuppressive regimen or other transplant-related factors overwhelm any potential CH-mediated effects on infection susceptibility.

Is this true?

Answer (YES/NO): YES